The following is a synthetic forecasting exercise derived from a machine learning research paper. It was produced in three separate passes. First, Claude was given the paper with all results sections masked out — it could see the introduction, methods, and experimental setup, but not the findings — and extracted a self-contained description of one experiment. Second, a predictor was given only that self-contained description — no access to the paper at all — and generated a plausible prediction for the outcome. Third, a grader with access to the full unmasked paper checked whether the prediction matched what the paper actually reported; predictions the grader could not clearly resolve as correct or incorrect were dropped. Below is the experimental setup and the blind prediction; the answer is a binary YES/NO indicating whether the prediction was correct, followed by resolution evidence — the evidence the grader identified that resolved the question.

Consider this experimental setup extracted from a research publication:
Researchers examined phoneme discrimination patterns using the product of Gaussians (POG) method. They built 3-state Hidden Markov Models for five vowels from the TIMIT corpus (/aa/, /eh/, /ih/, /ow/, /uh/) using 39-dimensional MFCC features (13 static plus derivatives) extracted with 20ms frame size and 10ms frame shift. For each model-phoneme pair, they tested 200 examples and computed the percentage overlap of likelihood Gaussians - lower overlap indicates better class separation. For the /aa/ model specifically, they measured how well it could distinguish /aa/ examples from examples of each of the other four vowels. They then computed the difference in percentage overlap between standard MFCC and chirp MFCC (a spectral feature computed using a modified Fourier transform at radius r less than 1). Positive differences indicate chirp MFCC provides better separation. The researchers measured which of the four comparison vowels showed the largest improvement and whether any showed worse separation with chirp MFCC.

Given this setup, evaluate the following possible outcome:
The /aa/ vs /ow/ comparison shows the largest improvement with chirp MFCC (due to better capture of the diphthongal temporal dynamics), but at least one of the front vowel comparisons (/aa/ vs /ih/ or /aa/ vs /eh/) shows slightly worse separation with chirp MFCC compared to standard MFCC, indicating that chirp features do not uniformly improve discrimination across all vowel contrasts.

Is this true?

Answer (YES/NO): NO